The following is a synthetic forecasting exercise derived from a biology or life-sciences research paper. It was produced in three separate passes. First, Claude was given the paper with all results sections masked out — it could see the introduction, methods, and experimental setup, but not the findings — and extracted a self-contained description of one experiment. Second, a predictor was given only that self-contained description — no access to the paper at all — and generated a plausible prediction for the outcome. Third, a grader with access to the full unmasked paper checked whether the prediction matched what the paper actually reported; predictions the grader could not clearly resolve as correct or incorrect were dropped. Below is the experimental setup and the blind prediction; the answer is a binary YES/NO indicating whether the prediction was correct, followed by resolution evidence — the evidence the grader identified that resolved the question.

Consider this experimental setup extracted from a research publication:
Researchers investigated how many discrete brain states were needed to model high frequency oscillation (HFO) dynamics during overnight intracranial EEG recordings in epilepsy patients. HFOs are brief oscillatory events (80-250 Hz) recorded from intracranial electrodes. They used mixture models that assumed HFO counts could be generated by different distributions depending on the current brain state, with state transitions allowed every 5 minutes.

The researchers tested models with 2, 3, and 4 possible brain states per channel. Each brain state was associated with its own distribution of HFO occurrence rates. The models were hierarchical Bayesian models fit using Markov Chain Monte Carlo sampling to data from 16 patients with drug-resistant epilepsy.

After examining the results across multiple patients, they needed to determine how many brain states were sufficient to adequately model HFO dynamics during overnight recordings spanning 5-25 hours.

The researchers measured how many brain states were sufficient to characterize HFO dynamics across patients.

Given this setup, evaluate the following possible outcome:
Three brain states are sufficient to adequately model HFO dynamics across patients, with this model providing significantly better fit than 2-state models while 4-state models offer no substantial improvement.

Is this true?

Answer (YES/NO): NO